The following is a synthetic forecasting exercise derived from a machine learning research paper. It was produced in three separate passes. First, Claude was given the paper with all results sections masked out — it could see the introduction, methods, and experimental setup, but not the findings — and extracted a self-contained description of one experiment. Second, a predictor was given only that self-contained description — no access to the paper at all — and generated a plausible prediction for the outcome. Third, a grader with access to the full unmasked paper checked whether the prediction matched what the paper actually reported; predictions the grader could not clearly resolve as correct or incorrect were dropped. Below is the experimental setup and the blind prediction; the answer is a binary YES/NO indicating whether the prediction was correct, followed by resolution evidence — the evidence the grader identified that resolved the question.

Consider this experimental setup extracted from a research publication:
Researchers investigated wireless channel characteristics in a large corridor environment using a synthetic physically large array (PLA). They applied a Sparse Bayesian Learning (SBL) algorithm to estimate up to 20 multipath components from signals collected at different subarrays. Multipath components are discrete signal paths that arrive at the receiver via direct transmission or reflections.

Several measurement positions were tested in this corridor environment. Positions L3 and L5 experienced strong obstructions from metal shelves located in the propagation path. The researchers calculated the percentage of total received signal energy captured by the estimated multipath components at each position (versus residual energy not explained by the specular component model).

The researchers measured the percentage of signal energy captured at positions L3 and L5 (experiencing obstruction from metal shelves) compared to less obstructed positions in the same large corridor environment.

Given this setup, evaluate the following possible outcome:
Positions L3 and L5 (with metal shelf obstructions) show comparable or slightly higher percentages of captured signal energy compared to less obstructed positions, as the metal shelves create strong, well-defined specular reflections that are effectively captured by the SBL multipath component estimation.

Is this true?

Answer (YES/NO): NO